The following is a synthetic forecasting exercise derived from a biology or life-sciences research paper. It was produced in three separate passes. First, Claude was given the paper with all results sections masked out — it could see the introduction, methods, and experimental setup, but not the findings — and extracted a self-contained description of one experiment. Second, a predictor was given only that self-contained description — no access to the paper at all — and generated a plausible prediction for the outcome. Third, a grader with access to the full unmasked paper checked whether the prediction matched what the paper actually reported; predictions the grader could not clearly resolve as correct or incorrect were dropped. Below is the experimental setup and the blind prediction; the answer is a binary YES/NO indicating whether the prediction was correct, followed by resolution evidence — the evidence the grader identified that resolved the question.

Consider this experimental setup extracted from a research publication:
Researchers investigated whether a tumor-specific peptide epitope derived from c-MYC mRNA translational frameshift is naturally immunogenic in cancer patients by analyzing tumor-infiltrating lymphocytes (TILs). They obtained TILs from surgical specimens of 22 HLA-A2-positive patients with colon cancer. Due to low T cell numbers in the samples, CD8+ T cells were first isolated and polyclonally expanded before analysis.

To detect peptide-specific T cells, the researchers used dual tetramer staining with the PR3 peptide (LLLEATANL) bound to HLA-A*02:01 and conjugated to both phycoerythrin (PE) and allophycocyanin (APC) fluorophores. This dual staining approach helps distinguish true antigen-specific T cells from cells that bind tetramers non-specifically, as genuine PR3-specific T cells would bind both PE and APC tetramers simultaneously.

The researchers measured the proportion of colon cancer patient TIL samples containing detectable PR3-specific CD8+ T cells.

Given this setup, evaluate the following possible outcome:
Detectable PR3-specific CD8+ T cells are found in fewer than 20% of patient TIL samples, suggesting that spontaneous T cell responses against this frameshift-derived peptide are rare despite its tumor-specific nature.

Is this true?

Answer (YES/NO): NO